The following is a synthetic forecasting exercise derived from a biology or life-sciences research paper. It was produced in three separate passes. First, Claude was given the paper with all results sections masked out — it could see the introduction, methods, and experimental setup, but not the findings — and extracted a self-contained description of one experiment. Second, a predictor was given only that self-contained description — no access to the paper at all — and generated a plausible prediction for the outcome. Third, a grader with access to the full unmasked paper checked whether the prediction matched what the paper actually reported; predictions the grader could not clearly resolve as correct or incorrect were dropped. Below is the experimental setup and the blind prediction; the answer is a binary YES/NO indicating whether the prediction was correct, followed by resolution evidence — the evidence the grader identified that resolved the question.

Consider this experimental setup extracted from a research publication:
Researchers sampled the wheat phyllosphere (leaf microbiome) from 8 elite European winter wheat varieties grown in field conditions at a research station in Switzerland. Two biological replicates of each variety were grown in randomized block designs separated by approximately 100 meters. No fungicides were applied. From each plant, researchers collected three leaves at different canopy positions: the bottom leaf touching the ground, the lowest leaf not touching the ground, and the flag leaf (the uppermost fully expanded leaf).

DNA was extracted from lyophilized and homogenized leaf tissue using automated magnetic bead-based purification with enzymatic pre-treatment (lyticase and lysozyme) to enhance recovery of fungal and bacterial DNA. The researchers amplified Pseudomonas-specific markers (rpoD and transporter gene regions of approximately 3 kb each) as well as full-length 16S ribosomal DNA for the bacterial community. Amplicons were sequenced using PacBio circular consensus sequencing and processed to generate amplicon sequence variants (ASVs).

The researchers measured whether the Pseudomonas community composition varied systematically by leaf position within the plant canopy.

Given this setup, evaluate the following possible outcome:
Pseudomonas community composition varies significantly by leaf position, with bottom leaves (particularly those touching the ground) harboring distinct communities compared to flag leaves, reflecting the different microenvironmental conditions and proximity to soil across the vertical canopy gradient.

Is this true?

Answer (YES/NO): YES